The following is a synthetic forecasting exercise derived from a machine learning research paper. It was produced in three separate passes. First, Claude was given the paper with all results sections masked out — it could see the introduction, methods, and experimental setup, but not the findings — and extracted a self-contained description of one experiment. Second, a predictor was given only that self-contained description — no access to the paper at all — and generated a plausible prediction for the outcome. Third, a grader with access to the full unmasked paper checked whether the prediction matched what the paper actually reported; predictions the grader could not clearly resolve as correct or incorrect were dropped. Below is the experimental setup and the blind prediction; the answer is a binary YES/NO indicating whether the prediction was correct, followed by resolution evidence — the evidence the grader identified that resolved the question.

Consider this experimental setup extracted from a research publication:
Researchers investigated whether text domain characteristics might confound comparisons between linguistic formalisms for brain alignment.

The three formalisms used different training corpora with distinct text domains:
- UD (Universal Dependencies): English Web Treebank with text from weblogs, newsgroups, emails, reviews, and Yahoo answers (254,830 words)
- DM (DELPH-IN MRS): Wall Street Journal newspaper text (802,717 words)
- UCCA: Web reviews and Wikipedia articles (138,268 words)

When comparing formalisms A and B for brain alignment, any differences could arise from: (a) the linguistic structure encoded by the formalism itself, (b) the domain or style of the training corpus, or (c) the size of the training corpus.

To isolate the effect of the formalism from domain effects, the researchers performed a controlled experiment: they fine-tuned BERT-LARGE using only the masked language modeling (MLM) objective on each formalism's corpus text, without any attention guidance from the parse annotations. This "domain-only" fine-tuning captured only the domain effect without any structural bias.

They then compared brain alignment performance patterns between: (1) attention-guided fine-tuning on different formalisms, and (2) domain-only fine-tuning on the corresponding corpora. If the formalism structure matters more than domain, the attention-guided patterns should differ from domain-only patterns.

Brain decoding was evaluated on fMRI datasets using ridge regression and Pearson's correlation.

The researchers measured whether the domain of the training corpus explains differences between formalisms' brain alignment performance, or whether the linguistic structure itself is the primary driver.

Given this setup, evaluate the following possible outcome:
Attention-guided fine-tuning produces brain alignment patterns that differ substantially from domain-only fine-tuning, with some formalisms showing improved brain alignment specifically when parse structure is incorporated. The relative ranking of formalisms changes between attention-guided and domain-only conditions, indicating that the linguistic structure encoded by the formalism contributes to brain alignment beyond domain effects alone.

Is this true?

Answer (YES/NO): YES